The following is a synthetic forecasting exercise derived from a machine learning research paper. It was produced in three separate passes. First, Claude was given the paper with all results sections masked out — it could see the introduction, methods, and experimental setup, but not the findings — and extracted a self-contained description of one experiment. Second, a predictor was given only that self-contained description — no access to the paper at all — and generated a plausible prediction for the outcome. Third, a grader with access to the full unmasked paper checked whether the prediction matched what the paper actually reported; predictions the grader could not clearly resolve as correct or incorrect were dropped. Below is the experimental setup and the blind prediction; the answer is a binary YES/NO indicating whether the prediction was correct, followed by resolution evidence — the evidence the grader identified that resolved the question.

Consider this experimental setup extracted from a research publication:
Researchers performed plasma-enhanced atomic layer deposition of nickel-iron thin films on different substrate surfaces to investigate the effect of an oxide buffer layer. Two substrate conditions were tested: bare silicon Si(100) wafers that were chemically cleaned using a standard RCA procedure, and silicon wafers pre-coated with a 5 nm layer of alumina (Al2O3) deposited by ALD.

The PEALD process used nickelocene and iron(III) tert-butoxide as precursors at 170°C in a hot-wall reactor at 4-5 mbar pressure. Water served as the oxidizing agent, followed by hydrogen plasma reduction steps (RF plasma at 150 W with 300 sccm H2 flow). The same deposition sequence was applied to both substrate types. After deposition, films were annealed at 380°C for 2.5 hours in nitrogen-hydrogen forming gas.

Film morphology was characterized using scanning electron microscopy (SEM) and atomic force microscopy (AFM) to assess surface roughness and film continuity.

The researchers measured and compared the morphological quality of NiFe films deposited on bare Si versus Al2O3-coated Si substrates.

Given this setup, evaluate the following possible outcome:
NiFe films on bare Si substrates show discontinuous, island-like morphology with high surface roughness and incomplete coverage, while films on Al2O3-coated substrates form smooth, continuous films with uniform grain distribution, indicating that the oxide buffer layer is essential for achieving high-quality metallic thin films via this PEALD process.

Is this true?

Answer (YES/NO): NO